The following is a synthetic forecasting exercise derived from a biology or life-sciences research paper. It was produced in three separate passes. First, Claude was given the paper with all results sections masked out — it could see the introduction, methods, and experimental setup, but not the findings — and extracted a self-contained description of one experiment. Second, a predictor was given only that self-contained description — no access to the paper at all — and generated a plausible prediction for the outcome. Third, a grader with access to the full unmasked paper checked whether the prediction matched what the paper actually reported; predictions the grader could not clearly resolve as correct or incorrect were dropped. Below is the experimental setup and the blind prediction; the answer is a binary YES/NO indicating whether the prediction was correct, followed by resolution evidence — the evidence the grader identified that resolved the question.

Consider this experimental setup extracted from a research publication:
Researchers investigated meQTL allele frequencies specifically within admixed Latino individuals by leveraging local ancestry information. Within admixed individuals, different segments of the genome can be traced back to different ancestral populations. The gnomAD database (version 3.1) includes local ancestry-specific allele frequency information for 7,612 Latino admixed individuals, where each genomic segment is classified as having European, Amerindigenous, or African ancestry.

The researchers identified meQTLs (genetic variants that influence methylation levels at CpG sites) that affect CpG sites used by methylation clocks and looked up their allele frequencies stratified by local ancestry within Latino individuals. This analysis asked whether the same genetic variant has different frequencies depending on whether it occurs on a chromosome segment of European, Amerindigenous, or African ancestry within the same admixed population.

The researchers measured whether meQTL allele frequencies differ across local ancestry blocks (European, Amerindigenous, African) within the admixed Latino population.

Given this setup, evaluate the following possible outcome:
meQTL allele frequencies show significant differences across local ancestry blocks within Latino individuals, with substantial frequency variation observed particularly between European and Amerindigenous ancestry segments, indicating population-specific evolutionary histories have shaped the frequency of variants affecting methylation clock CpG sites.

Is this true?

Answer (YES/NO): NO